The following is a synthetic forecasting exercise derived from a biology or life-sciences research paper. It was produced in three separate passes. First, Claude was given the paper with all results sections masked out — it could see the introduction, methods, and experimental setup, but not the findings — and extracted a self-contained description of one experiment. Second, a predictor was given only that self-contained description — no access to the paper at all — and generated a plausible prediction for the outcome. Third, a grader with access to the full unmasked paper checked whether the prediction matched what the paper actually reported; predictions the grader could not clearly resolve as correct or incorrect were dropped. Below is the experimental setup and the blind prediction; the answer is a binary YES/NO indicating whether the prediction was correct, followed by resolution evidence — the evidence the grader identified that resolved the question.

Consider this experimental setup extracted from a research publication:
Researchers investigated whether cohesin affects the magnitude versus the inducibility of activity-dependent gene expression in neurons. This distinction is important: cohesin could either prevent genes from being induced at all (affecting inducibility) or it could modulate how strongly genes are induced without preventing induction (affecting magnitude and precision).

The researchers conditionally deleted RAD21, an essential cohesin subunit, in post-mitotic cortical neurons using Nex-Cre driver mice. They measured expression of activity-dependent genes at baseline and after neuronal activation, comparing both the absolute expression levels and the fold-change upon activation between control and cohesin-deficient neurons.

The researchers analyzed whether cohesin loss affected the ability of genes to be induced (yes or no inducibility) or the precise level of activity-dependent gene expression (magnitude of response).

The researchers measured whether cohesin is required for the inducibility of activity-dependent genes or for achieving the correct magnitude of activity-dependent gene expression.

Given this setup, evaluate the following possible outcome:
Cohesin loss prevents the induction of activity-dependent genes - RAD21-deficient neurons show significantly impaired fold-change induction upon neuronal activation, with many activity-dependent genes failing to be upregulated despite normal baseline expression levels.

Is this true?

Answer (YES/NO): NO